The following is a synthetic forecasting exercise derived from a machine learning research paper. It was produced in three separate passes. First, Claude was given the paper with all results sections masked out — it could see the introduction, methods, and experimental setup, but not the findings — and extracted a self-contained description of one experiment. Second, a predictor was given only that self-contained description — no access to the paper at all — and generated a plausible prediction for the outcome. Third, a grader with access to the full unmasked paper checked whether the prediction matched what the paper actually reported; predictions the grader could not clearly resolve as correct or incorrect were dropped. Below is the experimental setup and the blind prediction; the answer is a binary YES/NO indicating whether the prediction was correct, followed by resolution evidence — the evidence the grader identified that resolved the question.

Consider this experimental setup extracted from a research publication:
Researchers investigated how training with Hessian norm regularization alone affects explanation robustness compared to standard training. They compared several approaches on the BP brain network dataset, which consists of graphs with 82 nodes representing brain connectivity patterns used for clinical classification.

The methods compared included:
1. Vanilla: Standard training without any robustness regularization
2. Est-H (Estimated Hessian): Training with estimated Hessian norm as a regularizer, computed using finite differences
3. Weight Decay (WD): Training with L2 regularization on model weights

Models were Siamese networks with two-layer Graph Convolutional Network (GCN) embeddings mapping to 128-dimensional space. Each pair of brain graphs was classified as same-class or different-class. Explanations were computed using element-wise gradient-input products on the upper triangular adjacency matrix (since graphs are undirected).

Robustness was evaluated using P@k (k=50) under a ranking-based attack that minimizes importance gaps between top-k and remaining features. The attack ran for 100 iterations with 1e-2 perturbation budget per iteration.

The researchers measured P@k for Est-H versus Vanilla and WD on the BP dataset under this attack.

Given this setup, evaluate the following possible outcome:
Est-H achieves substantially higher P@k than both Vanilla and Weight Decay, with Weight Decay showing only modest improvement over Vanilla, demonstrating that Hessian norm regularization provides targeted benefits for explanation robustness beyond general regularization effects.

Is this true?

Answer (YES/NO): NO